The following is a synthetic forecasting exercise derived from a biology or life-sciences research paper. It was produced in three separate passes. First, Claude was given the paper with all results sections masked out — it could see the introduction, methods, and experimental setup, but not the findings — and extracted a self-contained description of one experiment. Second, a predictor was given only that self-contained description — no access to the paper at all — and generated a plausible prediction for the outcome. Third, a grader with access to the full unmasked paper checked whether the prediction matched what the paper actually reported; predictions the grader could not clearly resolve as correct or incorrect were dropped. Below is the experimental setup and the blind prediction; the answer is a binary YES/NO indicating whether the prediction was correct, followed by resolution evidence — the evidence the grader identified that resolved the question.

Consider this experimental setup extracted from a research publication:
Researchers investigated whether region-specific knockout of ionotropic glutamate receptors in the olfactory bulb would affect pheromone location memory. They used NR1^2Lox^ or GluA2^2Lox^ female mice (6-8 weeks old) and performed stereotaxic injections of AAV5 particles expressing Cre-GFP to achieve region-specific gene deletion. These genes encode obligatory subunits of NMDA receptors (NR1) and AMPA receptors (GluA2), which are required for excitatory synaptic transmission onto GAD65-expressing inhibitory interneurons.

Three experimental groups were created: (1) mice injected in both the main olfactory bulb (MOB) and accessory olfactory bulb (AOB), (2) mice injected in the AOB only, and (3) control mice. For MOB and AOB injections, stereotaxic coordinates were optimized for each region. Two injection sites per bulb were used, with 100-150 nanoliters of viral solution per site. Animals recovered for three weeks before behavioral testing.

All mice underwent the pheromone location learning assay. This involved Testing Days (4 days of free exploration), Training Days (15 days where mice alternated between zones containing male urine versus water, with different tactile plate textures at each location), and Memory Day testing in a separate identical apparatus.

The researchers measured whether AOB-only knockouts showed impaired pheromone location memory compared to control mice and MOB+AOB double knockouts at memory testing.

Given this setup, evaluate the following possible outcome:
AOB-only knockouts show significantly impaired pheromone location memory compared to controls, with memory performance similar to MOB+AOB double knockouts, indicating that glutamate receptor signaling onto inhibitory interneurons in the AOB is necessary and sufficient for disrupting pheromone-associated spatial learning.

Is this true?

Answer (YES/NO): YES